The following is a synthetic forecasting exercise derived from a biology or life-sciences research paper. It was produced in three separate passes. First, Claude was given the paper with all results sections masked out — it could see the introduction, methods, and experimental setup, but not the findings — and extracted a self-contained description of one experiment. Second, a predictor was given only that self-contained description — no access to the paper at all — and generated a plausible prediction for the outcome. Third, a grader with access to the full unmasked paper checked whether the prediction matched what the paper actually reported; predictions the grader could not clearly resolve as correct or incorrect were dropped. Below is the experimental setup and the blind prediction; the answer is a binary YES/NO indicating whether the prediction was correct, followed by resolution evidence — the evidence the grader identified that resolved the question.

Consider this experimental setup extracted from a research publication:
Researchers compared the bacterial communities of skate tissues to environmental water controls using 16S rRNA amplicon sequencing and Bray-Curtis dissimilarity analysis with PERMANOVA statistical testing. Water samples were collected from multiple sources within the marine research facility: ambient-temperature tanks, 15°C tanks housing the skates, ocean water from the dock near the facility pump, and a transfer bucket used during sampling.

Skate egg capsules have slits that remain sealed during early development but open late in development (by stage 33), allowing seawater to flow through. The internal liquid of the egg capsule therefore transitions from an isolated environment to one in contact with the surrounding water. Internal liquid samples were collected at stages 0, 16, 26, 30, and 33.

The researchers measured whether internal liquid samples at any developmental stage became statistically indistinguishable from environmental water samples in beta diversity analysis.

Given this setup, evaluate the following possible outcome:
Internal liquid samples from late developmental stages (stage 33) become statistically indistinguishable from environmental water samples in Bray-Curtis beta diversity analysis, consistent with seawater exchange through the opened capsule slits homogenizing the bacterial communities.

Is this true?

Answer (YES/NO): YES